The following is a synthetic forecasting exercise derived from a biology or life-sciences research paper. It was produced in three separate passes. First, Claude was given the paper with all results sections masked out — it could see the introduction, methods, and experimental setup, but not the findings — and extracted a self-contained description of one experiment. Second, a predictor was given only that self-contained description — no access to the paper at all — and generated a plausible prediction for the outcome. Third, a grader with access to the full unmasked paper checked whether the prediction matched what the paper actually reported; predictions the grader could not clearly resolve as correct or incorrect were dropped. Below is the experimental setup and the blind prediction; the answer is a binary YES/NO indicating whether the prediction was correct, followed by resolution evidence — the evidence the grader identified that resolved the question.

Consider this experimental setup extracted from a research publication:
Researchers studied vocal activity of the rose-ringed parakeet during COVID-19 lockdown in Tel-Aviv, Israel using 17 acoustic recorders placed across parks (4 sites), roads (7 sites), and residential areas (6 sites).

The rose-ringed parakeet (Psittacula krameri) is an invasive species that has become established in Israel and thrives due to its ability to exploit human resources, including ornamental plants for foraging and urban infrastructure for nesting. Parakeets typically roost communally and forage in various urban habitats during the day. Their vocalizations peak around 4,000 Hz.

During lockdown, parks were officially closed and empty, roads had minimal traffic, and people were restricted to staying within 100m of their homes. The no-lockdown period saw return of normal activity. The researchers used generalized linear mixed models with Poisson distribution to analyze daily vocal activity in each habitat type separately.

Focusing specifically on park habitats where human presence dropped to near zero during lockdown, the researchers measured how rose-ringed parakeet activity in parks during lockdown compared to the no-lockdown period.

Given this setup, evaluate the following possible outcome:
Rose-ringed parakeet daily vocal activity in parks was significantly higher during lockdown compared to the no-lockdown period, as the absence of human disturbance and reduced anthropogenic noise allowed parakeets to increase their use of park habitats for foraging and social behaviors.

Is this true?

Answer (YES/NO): NO